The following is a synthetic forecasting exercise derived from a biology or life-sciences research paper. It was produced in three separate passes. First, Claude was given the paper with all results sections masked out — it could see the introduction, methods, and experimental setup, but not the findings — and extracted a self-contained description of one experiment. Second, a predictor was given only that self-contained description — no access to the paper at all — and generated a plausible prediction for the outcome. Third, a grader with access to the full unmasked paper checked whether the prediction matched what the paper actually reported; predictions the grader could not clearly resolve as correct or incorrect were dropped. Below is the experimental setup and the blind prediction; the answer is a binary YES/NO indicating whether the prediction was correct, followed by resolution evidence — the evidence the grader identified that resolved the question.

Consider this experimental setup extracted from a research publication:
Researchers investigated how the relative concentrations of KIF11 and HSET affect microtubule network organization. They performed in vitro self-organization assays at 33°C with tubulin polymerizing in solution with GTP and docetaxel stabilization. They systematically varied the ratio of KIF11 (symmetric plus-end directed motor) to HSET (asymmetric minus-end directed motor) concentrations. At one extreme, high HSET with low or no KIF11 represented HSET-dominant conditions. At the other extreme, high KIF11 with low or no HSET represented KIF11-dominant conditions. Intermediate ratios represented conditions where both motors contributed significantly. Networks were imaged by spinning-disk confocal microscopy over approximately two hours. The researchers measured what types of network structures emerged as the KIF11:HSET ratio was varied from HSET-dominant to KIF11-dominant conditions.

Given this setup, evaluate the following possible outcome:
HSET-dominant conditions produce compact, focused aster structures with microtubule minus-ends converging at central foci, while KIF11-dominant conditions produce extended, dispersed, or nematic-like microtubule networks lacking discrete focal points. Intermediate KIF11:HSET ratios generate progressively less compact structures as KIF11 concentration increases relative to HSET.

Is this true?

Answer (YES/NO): YES